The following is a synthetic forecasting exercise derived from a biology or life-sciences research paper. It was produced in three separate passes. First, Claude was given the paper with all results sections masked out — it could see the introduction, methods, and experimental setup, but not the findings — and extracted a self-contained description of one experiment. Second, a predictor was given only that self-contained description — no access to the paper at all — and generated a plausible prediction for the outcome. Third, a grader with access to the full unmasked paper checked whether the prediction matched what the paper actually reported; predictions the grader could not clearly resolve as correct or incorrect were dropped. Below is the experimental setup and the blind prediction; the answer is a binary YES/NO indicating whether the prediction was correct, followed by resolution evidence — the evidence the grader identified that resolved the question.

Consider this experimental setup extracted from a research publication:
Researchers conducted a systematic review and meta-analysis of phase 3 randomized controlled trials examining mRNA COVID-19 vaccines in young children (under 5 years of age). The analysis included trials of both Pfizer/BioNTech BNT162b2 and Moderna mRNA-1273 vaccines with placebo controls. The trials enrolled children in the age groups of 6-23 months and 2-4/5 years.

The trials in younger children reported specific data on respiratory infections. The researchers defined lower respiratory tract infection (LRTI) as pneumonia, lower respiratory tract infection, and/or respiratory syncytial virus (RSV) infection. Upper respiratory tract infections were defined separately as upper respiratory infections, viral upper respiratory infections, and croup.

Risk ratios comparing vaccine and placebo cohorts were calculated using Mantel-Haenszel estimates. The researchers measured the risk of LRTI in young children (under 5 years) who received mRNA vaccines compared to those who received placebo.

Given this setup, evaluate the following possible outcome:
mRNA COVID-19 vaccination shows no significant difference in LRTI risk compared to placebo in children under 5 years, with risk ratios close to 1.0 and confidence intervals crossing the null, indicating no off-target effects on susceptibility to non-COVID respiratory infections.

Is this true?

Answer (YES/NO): NO